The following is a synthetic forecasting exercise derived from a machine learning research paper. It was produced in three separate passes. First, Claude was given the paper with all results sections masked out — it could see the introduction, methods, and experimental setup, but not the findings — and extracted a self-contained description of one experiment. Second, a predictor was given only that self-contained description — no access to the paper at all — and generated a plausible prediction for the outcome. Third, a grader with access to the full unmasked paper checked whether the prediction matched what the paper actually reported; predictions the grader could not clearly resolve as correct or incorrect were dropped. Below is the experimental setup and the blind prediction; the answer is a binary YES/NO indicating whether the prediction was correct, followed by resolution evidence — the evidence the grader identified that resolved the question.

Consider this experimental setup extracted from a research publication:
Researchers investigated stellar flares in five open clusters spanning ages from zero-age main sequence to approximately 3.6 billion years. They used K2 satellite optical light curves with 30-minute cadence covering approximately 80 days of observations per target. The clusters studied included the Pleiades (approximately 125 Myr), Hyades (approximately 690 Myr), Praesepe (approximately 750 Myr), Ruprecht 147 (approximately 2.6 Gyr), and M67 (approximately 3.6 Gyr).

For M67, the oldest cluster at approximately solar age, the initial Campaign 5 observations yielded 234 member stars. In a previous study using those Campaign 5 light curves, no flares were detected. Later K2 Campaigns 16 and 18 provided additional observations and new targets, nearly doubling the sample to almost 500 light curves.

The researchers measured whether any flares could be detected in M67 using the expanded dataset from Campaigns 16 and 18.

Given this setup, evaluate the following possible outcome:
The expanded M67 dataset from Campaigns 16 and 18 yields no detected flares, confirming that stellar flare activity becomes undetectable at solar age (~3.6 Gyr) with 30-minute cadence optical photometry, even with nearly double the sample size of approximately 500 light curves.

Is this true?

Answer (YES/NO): NO